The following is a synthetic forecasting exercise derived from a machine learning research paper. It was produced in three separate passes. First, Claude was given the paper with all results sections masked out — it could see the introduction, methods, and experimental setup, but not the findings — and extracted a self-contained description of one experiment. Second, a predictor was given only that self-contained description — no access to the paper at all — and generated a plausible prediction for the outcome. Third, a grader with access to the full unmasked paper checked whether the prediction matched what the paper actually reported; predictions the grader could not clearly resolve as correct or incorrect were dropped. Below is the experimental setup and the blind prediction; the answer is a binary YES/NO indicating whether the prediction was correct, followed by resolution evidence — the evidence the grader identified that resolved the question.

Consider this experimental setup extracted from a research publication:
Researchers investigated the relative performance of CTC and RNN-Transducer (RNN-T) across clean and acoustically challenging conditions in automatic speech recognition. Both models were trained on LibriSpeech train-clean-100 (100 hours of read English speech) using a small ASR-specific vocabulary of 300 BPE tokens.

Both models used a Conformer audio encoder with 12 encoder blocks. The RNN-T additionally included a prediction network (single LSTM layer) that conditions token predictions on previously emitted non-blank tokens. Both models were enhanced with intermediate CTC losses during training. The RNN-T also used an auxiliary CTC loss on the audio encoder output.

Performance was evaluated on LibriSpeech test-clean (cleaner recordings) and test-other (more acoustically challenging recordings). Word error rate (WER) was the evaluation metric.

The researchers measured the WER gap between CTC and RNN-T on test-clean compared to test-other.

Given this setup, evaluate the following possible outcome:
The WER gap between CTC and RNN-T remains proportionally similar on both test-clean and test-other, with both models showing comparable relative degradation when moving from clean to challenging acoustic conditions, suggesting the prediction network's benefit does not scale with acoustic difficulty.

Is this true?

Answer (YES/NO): YES